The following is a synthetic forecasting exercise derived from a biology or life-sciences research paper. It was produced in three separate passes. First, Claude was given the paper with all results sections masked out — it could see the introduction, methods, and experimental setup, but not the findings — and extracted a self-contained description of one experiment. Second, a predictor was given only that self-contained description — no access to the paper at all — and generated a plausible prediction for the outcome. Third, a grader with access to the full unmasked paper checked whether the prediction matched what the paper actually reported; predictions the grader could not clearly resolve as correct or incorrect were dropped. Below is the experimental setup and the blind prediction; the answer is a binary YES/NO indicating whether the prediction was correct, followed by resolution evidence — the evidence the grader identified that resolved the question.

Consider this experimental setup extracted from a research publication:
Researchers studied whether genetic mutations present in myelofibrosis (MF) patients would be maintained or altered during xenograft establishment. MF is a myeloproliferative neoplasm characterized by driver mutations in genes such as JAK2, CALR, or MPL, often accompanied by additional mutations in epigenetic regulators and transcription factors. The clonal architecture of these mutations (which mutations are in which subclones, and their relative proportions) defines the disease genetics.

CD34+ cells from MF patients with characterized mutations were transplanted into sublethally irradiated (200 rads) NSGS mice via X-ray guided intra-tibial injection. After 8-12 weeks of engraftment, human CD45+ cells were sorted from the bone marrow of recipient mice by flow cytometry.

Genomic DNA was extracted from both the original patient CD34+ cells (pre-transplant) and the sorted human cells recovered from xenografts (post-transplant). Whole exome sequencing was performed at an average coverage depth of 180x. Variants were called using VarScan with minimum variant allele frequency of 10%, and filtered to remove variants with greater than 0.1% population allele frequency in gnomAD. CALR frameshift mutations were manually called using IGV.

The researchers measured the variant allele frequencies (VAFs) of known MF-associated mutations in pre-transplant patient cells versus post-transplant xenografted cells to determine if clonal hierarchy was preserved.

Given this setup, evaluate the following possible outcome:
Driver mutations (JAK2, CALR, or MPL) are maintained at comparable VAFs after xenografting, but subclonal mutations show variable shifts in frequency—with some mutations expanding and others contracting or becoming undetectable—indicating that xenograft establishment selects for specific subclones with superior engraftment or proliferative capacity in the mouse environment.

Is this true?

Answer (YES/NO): NO